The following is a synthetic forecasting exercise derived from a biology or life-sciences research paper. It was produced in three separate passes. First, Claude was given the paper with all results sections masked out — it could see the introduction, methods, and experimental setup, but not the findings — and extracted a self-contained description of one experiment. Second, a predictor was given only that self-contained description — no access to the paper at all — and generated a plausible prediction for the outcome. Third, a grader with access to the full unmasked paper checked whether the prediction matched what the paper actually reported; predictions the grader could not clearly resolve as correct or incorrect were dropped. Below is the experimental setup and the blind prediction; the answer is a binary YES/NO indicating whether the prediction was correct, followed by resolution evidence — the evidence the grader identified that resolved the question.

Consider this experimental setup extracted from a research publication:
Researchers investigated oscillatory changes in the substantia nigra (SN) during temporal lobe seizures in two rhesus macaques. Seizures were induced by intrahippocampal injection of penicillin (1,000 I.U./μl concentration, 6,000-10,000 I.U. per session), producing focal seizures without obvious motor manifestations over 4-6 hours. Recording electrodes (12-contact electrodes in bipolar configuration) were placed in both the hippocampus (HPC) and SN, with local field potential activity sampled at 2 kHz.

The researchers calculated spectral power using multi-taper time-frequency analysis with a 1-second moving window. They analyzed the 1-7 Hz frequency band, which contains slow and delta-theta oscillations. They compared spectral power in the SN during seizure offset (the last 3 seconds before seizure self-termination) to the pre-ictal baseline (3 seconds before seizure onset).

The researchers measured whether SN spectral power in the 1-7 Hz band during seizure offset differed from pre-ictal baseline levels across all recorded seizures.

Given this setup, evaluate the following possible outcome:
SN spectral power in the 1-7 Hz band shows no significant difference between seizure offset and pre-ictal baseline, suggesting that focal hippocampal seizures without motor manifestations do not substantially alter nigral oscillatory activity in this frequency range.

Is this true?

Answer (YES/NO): YES